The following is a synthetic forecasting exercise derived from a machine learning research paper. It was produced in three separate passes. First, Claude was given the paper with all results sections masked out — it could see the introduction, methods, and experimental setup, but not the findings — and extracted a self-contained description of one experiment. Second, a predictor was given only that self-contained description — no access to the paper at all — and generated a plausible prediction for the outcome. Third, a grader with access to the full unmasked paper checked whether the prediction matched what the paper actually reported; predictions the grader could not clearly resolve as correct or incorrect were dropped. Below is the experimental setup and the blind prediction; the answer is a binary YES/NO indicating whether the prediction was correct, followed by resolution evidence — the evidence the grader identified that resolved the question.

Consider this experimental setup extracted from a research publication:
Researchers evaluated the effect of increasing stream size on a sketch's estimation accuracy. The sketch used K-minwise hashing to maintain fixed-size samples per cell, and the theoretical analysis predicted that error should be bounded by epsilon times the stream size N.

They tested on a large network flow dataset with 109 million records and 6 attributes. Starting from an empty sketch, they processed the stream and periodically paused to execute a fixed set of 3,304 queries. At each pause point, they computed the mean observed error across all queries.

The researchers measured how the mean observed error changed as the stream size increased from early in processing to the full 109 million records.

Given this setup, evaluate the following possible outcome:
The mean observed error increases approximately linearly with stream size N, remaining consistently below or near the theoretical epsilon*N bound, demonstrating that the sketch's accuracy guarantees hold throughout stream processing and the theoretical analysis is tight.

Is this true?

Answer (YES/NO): NO